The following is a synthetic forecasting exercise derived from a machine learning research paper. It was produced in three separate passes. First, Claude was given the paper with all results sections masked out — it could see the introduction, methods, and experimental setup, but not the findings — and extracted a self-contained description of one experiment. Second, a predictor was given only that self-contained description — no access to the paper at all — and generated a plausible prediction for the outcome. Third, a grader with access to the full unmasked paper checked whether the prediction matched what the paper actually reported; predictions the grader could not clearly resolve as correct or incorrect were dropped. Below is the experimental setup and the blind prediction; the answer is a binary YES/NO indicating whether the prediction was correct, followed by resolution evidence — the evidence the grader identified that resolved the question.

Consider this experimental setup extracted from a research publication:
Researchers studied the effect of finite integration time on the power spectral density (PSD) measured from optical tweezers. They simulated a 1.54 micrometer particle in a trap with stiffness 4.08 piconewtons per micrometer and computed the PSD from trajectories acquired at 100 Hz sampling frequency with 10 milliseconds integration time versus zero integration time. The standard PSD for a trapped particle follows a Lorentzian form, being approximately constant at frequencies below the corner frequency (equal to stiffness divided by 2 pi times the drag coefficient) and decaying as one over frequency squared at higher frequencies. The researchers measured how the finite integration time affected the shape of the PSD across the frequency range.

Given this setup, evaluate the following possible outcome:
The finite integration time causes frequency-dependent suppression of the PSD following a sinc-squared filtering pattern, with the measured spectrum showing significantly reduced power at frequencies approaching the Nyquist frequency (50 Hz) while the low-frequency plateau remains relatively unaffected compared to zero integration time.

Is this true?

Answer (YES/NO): NO